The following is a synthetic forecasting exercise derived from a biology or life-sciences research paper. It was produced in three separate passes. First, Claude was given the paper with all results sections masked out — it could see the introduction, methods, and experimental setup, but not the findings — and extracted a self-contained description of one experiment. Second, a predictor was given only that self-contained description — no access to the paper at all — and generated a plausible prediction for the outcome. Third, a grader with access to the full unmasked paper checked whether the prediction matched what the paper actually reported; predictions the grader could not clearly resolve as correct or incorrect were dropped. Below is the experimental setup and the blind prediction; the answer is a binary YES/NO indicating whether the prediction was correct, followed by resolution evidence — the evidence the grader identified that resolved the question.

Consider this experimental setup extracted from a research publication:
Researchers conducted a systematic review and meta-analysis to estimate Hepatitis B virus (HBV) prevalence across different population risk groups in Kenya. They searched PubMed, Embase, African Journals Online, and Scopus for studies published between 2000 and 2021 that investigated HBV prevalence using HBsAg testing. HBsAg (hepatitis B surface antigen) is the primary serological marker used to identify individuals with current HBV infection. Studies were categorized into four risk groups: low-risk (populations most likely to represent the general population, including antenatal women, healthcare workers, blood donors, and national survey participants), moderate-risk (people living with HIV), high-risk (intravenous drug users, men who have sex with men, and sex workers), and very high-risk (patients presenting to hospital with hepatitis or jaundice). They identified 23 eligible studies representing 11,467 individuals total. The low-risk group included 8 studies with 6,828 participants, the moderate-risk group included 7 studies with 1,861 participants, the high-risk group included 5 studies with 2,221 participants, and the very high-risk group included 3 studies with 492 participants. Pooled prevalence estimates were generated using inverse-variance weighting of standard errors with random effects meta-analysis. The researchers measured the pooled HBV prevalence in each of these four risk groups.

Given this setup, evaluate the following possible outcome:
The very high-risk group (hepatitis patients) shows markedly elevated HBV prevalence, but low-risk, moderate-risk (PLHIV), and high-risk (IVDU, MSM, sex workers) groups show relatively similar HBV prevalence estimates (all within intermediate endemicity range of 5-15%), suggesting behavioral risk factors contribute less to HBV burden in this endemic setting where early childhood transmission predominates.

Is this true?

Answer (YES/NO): NO